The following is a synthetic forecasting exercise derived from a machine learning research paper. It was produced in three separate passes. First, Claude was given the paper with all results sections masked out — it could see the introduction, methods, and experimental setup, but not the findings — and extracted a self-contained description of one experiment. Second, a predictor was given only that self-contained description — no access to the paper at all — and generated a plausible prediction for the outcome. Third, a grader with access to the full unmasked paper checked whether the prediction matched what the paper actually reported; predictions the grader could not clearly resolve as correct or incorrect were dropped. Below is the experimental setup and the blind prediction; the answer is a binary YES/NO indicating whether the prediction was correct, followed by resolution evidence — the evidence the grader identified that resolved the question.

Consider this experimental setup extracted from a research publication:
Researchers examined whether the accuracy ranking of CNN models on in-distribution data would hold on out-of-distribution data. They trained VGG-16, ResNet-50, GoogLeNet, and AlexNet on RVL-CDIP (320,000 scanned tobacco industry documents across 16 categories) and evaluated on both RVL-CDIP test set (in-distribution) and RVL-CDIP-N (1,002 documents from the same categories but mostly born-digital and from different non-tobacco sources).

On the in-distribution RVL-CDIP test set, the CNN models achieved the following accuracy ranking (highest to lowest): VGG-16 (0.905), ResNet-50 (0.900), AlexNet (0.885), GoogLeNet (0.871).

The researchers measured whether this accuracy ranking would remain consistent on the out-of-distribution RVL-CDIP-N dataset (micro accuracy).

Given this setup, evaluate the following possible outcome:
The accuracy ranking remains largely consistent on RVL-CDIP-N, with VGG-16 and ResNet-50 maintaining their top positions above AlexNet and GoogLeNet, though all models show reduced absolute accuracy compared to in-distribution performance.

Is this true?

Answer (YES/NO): NO